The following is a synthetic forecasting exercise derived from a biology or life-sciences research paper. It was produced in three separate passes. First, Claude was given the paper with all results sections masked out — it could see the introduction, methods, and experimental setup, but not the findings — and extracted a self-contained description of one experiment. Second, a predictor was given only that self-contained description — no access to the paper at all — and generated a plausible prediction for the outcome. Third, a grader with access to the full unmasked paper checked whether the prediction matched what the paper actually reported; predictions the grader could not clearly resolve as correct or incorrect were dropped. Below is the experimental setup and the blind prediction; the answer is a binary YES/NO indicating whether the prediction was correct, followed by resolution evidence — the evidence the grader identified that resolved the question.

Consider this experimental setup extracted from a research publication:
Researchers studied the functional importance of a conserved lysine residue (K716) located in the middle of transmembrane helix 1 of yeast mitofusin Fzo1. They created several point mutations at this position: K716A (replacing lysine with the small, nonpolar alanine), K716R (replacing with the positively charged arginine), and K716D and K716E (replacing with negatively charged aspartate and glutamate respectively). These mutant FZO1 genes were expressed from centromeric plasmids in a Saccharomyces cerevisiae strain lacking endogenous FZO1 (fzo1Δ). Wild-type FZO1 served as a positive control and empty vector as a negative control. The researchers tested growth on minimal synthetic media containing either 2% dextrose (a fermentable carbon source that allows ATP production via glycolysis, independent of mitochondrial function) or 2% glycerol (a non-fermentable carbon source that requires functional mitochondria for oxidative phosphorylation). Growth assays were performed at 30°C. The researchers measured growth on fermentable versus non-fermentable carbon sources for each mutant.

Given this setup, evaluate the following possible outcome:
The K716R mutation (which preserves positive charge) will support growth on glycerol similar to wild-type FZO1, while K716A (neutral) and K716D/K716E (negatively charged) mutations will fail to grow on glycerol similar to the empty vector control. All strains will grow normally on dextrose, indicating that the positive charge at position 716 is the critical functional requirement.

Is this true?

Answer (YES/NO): NO